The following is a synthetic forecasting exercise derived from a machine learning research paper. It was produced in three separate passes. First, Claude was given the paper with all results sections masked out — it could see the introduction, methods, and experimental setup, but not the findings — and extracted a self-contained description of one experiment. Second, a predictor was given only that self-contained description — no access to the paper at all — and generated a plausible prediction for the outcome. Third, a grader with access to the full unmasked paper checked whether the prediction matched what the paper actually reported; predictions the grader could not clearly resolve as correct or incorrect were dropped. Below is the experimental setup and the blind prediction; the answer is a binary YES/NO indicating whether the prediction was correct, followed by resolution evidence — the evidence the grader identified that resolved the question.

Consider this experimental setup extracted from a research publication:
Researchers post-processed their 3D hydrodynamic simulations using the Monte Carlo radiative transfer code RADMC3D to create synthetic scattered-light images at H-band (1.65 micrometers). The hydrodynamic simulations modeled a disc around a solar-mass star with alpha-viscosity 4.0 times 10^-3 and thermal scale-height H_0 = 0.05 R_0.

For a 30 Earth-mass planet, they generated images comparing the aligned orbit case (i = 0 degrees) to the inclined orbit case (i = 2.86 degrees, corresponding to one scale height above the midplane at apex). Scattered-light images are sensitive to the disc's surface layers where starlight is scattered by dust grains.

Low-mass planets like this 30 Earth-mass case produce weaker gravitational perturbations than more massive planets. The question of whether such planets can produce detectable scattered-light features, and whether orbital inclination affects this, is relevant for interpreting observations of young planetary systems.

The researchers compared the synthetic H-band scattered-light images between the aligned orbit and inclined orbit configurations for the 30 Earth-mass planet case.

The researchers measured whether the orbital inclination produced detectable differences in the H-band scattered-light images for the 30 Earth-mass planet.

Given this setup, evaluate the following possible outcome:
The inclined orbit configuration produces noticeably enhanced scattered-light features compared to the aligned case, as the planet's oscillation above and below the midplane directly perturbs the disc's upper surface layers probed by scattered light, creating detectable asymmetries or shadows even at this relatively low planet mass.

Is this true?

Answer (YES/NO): YES